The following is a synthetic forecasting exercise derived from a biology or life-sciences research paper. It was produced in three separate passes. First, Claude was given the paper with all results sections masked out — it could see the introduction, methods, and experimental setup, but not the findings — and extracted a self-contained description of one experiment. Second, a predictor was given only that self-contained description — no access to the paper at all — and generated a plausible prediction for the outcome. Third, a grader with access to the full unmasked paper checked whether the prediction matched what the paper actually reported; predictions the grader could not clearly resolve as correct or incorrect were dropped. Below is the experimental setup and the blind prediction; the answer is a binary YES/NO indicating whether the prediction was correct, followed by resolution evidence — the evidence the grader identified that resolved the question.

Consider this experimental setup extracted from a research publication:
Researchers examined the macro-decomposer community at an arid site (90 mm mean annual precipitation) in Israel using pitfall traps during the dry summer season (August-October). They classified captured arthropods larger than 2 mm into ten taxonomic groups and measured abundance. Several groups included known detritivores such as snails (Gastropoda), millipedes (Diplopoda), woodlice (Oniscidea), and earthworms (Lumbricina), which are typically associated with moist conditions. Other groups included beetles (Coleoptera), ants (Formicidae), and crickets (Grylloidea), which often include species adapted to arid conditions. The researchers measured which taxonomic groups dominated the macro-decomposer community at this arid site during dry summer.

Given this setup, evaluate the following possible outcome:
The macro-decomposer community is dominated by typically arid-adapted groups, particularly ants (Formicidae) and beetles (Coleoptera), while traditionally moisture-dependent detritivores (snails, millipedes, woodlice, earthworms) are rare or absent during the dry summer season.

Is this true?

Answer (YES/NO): YES